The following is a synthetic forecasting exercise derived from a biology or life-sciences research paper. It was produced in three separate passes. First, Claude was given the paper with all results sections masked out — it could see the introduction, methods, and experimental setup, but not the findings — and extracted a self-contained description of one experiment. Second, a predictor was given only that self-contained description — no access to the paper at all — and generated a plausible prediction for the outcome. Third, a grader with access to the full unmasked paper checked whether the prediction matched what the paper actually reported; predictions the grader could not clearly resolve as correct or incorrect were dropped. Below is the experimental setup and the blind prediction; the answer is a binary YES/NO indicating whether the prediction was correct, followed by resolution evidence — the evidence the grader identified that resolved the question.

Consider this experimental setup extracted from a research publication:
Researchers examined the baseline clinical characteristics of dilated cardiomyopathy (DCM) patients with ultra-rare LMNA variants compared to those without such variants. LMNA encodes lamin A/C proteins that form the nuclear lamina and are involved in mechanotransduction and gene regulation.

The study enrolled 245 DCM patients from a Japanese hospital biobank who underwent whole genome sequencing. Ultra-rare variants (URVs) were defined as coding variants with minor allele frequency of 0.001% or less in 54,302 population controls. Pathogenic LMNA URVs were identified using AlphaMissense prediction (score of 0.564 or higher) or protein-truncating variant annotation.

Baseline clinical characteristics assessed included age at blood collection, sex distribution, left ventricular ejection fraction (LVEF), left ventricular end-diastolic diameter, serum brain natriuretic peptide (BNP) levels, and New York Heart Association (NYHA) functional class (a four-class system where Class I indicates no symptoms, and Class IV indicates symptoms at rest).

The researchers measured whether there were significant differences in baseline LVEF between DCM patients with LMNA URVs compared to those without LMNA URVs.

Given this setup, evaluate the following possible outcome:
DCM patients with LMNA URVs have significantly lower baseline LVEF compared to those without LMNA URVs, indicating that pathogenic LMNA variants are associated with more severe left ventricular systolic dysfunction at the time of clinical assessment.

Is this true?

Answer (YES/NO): NO